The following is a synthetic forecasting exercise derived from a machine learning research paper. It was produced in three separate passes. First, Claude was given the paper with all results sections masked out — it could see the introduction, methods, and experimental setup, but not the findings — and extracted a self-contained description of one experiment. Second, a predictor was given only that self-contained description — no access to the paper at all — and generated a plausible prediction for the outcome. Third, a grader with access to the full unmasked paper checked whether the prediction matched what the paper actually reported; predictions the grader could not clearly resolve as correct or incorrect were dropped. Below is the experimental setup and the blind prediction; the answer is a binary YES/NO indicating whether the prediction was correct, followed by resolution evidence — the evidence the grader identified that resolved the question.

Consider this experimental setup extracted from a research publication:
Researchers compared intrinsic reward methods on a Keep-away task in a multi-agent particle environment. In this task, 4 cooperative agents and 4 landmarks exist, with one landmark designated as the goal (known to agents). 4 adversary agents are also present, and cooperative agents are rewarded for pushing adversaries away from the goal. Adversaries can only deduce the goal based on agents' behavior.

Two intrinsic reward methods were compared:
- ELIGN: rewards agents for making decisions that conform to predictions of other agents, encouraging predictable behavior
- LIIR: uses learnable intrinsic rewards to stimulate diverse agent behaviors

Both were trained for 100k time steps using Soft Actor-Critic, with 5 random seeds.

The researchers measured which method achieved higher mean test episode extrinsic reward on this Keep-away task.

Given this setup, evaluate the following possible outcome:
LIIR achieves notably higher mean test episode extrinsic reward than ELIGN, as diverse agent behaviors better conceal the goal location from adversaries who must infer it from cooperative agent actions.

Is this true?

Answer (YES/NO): NO